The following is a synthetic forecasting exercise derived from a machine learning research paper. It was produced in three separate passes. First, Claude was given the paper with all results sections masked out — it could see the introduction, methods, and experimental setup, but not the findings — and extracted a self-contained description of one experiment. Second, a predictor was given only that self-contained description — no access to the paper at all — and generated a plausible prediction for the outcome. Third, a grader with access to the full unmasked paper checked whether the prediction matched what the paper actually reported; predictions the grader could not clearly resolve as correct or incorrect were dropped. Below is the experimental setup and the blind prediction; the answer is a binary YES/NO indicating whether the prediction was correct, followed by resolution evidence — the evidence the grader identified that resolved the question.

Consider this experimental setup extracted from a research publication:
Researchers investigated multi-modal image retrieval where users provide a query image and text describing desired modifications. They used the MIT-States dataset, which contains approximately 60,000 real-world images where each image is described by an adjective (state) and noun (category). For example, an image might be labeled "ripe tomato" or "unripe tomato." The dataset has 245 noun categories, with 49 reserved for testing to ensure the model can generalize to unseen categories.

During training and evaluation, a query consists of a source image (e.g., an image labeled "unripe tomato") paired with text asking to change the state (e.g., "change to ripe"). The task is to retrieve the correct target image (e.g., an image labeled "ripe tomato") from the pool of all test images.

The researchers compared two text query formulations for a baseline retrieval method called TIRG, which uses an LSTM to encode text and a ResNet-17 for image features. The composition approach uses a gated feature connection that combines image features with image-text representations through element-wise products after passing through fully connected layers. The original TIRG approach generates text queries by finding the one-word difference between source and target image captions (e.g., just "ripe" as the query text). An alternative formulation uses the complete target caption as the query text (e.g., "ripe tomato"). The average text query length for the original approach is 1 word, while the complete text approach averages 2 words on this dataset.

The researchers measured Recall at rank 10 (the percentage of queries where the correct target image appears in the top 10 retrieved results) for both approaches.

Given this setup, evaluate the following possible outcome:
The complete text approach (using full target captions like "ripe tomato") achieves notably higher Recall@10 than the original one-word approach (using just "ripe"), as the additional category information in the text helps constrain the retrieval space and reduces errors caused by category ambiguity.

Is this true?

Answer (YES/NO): NO